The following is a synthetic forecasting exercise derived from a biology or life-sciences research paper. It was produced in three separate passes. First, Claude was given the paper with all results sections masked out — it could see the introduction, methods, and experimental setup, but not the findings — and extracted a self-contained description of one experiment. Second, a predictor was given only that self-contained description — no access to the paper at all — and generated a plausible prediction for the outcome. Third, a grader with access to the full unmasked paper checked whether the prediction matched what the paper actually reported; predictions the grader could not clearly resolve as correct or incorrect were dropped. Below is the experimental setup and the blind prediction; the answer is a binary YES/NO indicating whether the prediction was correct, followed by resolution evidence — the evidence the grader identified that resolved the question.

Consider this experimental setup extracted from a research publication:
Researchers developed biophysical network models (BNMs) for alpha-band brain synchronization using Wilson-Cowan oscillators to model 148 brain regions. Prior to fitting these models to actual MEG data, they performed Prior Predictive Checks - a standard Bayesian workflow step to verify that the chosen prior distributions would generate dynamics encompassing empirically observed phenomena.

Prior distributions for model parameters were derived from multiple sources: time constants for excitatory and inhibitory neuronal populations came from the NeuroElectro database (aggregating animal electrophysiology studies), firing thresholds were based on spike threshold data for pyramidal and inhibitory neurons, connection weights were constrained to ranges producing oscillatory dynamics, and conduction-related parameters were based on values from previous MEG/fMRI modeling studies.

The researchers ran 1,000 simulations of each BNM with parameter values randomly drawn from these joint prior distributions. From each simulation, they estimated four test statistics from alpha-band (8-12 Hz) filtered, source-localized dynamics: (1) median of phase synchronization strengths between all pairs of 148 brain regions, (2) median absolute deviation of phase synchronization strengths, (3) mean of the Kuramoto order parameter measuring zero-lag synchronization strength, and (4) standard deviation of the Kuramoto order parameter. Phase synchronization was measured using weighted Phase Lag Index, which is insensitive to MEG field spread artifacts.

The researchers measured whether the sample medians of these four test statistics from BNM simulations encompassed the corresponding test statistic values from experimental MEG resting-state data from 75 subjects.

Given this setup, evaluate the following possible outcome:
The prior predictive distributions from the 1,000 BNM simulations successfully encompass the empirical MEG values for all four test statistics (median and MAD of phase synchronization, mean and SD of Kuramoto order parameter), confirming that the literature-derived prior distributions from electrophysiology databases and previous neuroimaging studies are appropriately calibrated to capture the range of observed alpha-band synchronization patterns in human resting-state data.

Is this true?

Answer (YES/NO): YES